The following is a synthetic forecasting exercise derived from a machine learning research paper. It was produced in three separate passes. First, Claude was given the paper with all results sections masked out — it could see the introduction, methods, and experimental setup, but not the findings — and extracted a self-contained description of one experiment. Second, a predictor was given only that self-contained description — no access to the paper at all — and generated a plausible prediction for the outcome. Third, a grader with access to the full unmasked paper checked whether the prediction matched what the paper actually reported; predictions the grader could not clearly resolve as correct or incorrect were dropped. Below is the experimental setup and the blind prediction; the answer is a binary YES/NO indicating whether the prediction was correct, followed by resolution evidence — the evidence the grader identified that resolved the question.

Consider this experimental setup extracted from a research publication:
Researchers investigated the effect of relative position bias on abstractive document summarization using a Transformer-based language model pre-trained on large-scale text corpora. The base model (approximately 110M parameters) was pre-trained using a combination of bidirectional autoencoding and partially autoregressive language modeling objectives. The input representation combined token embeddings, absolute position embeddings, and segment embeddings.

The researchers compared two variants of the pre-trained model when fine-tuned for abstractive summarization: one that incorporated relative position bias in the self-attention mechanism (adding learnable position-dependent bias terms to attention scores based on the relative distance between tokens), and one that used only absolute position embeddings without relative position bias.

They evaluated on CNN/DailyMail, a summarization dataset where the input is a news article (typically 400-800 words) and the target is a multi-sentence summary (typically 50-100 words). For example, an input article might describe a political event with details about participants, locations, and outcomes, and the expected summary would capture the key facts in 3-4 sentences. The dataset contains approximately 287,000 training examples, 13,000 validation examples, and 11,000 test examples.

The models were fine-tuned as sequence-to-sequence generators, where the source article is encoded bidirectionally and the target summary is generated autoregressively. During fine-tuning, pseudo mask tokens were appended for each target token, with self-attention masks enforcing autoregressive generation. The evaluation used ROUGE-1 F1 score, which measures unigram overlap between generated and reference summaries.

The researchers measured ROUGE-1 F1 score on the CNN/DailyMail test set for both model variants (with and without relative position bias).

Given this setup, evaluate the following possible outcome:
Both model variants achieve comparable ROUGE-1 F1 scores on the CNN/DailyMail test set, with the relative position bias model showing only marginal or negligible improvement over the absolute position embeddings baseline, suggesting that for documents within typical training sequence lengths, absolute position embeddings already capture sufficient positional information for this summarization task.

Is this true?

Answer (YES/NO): NO